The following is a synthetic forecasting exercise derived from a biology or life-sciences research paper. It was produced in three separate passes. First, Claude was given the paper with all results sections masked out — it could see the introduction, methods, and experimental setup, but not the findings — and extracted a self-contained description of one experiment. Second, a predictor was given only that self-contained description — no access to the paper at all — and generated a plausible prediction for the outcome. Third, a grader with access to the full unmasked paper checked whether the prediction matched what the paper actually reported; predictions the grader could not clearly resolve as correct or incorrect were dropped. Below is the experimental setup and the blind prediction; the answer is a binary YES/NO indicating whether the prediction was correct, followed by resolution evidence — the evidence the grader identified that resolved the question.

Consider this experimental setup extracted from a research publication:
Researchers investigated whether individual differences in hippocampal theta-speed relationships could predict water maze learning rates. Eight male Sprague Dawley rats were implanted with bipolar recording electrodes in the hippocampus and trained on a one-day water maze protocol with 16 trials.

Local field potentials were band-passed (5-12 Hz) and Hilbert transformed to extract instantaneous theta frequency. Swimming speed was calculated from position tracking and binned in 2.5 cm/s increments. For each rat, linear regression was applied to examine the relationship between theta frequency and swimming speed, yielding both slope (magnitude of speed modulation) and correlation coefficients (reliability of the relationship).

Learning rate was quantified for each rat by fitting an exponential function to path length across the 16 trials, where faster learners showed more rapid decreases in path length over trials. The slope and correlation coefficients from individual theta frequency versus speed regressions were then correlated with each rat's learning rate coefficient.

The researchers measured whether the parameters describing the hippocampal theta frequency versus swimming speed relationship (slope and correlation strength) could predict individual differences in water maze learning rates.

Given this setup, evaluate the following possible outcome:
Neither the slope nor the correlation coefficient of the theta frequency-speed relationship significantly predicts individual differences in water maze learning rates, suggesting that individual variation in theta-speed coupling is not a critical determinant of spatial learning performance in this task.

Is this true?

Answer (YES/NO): NO